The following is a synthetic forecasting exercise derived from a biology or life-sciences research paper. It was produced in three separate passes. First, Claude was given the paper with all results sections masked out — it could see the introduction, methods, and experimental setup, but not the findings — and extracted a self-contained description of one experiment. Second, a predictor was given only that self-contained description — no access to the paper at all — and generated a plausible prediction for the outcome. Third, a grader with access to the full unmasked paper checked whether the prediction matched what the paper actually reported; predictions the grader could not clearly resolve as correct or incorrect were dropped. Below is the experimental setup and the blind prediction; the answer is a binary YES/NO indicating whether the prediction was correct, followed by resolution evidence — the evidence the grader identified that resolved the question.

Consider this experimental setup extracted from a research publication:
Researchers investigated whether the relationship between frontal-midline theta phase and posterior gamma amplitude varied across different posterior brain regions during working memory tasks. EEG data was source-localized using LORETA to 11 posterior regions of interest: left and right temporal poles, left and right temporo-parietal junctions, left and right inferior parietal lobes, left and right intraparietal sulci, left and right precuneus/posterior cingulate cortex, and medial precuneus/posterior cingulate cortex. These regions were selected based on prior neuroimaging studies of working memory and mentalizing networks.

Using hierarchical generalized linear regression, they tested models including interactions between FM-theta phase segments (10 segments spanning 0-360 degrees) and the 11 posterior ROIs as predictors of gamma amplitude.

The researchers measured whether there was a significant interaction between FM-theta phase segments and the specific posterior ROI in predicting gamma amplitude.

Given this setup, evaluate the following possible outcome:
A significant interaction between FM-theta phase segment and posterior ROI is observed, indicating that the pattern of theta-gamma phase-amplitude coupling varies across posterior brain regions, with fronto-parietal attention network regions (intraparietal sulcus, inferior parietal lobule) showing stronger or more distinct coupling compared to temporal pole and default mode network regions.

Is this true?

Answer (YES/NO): NO